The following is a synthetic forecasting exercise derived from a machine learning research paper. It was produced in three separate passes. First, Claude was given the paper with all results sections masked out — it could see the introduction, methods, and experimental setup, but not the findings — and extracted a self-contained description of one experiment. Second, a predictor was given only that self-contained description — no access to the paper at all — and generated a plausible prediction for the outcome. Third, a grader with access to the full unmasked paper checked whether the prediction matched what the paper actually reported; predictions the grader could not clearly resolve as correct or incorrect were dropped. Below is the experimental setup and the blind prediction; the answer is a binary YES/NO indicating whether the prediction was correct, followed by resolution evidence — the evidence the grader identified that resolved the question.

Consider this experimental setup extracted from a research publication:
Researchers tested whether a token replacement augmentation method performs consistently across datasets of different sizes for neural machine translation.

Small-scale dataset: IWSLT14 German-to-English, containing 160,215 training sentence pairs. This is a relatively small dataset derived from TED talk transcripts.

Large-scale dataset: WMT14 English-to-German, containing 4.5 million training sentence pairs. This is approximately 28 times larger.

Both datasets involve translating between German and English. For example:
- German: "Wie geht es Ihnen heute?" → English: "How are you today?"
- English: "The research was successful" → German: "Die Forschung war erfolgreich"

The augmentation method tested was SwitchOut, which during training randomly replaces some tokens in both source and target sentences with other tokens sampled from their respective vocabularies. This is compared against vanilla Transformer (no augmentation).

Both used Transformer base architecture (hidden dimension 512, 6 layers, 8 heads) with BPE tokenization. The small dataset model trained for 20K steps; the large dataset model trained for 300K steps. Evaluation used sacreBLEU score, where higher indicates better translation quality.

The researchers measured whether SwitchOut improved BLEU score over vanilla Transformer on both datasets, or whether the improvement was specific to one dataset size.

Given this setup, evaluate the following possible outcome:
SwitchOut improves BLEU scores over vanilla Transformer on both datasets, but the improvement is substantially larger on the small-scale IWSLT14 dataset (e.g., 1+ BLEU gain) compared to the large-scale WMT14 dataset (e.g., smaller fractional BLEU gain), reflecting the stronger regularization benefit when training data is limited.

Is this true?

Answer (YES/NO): NO